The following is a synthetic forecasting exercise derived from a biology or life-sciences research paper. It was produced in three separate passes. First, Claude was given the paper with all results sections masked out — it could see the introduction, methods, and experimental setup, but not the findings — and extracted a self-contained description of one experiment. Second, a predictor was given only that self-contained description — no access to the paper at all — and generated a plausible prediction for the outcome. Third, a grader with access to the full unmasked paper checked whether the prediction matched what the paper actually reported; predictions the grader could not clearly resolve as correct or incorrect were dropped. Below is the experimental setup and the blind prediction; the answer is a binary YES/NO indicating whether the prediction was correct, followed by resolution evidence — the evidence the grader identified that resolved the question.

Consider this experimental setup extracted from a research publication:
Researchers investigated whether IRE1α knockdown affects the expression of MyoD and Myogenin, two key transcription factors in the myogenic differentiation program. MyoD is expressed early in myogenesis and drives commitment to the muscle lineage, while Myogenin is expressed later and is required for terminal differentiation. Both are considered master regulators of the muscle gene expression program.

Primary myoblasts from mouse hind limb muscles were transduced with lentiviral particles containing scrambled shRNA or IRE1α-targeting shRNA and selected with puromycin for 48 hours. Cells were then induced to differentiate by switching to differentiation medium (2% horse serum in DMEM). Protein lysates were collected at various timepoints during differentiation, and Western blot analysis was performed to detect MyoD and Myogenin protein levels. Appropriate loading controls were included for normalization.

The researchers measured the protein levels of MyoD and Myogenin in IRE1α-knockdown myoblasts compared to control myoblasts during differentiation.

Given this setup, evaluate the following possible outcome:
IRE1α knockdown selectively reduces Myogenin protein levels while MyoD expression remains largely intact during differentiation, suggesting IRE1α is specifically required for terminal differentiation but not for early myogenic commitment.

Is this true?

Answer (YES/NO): NO